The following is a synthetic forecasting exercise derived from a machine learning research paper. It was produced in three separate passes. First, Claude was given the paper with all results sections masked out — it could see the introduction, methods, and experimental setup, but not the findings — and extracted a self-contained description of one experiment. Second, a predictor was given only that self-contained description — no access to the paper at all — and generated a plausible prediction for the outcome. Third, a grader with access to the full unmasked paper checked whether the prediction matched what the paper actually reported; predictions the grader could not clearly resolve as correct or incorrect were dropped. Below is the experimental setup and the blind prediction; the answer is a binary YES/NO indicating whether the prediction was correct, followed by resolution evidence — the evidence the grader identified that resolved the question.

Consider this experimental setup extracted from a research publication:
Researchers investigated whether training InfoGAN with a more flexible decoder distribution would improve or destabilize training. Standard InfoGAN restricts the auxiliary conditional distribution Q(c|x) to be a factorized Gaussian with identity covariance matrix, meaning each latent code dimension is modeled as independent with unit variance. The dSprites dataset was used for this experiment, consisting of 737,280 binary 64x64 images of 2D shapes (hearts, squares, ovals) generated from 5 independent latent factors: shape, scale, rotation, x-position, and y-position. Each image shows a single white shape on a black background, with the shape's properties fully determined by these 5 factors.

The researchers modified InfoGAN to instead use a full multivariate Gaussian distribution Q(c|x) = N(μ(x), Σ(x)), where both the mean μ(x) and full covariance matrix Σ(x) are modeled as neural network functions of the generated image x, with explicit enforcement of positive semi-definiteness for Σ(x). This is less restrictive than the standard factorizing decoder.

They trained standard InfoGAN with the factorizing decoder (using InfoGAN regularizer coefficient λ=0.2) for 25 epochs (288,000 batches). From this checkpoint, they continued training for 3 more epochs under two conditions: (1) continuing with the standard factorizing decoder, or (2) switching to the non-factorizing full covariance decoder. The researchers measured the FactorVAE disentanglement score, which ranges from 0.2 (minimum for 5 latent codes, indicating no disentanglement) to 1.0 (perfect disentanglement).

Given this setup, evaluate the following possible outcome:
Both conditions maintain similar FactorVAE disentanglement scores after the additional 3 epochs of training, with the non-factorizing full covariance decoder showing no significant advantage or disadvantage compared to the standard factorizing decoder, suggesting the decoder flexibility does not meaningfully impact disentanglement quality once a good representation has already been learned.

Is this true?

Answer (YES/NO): NO